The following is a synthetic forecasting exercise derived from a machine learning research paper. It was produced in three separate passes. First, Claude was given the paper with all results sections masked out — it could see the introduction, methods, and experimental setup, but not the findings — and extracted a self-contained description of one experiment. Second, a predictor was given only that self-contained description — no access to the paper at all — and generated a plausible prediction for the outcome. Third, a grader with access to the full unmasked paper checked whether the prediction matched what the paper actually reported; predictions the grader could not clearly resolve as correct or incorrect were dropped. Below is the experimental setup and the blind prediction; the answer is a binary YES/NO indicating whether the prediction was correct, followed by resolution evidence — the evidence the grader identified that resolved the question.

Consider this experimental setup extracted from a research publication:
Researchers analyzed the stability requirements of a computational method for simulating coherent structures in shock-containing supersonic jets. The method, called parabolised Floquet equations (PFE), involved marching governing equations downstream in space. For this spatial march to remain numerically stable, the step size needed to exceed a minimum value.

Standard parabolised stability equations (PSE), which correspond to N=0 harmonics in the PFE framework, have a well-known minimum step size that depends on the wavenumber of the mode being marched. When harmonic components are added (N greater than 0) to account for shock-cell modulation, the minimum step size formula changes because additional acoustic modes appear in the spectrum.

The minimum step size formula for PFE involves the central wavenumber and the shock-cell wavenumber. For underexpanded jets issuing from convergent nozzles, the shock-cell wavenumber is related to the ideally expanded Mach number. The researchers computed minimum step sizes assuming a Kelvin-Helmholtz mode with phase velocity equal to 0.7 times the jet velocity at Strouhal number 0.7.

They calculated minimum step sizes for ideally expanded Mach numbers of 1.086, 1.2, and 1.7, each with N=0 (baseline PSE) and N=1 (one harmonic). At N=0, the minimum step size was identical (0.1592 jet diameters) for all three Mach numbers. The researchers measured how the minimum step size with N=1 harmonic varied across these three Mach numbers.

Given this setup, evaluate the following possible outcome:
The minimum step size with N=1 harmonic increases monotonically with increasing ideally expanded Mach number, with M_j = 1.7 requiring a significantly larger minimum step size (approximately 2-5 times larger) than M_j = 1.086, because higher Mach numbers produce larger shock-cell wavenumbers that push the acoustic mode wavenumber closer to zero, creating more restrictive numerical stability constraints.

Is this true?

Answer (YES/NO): NO